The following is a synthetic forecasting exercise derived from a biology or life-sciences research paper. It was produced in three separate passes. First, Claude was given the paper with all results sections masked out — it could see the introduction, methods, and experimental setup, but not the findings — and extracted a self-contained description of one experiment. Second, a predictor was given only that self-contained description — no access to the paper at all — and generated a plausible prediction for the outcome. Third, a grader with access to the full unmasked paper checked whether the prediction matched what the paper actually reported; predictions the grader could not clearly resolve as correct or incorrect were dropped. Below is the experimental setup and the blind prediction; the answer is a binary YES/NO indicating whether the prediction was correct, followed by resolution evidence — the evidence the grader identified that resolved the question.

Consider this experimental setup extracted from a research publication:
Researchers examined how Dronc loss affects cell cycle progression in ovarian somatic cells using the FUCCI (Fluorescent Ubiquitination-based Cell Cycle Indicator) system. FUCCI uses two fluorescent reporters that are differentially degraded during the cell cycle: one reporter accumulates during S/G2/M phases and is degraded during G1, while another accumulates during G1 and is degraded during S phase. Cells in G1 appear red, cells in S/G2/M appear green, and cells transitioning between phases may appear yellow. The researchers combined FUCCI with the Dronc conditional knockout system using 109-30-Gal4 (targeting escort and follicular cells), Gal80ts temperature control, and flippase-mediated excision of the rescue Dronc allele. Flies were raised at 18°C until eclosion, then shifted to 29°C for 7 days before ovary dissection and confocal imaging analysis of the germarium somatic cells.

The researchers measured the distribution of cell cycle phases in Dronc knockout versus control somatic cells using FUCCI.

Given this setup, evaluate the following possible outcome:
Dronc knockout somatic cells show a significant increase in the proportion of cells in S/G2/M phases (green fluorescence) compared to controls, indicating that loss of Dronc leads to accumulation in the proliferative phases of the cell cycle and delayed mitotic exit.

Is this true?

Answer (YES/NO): NO